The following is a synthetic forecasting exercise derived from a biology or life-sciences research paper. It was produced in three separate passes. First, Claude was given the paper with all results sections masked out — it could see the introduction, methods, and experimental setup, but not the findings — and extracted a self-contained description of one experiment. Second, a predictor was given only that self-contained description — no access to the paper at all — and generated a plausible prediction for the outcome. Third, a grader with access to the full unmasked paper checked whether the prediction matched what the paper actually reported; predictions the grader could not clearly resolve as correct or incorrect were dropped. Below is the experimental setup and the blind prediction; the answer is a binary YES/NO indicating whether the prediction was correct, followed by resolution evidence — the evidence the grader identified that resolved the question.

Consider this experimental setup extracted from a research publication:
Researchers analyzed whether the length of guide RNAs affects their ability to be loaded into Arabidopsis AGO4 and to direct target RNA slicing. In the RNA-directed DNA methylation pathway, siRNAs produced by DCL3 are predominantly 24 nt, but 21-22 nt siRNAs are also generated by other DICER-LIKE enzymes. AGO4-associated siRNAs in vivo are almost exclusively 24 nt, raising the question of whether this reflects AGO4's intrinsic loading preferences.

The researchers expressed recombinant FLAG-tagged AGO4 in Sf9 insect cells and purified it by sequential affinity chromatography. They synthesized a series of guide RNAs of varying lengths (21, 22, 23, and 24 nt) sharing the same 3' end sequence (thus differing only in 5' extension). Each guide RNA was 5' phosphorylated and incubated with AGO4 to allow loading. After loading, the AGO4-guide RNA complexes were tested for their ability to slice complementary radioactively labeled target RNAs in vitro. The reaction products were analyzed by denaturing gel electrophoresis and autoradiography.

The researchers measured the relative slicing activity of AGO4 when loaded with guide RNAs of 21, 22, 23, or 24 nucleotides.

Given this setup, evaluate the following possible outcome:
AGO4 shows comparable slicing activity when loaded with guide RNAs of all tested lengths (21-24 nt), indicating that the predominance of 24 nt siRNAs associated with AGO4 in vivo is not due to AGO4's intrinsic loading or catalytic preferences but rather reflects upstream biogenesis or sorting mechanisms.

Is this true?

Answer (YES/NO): YES